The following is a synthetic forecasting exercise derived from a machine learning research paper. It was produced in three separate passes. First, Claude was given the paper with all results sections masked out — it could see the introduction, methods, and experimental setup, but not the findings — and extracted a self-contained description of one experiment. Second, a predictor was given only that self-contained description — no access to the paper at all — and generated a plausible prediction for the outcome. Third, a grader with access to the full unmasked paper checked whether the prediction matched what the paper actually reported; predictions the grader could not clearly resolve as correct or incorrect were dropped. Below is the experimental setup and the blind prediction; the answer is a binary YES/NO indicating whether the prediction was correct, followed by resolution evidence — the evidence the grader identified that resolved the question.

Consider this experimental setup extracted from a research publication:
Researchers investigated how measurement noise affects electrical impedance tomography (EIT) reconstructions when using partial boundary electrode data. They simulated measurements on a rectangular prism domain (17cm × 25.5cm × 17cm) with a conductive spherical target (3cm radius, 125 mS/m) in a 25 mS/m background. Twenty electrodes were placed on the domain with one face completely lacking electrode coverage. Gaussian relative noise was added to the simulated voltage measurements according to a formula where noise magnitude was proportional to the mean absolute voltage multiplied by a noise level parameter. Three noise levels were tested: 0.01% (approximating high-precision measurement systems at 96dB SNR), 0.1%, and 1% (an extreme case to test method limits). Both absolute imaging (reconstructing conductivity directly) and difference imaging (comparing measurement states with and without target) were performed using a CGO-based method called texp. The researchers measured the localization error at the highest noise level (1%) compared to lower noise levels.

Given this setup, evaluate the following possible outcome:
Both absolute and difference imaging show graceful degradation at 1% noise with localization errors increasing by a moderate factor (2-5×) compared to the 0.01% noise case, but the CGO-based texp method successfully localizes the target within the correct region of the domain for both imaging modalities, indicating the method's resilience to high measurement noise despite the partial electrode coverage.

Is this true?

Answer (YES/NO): NO